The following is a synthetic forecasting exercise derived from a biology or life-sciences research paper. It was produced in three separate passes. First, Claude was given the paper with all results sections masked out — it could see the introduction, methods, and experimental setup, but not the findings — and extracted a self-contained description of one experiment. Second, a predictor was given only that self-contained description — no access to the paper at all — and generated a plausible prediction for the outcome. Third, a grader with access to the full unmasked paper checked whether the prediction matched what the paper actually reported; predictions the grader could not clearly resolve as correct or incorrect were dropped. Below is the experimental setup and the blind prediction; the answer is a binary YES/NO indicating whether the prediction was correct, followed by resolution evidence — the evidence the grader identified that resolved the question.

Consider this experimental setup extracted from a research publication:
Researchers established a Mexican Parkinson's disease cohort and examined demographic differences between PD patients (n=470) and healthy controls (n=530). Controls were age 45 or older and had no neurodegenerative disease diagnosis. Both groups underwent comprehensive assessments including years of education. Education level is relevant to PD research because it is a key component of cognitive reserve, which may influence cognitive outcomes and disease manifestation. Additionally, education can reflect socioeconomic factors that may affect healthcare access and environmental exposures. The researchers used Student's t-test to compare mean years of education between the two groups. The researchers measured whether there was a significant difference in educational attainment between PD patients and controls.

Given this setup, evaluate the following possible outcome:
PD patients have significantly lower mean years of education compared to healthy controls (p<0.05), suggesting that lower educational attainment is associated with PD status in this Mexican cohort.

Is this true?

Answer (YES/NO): YES